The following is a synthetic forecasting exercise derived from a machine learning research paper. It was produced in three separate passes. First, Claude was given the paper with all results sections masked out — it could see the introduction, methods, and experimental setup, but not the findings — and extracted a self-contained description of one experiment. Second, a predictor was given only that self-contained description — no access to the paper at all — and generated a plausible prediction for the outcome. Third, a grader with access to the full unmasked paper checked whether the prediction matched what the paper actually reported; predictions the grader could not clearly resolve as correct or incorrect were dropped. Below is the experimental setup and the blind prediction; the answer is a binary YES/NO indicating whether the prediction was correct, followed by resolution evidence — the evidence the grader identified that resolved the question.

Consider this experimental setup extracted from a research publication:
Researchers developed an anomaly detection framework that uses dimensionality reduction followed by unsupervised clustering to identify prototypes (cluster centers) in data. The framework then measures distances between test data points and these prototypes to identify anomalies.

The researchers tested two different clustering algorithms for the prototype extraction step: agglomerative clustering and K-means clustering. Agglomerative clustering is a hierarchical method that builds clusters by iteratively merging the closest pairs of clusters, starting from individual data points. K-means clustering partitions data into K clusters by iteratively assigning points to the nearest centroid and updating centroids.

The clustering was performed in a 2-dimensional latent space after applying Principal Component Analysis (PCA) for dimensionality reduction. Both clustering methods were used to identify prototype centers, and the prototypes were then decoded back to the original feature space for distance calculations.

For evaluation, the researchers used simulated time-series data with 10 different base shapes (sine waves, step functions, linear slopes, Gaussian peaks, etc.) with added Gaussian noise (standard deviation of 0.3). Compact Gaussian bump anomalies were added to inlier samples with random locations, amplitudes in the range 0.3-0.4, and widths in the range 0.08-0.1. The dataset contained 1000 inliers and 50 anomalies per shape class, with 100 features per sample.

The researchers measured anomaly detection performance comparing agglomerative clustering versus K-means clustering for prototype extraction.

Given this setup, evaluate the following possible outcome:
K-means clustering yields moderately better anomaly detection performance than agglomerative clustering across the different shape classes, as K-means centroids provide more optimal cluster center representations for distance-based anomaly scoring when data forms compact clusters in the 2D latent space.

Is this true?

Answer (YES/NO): NO